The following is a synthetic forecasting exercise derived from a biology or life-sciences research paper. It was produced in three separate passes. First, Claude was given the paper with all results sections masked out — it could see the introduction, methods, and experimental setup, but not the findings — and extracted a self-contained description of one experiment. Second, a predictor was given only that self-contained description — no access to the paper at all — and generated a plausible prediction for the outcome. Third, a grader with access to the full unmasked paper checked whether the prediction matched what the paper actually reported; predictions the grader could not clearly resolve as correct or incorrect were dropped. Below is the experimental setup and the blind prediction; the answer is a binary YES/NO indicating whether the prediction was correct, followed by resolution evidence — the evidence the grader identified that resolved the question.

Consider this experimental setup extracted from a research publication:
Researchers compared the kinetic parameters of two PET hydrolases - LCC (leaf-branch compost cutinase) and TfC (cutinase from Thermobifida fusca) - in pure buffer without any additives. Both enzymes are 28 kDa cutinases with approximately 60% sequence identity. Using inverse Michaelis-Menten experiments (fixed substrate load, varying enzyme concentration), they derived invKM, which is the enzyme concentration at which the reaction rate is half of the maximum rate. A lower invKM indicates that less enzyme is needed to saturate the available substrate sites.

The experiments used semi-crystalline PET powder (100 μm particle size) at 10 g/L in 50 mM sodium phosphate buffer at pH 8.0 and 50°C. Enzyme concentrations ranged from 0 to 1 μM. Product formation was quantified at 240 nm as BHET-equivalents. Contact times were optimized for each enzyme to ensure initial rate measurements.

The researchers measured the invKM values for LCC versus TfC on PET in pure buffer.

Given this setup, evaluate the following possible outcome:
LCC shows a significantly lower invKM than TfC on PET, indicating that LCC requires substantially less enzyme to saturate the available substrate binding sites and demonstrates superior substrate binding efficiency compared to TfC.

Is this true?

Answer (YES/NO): NO